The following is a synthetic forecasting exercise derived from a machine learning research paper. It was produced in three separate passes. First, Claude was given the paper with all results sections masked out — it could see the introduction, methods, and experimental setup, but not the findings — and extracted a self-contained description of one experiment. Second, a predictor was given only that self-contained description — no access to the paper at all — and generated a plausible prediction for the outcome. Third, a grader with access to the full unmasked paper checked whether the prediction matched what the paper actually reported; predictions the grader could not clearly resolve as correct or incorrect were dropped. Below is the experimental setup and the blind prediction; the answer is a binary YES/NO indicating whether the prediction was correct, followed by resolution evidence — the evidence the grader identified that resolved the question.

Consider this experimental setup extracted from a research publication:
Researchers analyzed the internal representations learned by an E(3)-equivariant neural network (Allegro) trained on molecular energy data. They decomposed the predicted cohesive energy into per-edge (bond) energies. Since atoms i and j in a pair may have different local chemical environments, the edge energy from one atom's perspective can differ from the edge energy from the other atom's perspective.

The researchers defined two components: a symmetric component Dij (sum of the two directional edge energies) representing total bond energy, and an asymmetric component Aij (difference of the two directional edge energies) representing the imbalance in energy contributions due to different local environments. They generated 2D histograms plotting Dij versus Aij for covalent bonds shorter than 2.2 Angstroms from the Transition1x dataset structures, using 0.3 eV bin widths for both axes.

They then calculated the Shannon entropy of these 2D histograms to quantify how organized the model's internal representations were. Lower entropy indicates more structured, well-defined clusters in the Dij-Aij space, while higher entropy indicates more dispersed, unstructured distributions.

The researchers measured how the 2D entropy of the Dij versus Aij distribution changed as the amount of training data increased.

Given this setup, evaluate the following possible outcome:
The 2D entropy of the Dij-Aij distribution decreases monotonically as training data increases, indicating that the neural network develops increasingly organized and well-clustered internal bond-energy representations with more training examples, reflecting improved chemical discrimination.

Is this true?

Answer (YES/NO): YES